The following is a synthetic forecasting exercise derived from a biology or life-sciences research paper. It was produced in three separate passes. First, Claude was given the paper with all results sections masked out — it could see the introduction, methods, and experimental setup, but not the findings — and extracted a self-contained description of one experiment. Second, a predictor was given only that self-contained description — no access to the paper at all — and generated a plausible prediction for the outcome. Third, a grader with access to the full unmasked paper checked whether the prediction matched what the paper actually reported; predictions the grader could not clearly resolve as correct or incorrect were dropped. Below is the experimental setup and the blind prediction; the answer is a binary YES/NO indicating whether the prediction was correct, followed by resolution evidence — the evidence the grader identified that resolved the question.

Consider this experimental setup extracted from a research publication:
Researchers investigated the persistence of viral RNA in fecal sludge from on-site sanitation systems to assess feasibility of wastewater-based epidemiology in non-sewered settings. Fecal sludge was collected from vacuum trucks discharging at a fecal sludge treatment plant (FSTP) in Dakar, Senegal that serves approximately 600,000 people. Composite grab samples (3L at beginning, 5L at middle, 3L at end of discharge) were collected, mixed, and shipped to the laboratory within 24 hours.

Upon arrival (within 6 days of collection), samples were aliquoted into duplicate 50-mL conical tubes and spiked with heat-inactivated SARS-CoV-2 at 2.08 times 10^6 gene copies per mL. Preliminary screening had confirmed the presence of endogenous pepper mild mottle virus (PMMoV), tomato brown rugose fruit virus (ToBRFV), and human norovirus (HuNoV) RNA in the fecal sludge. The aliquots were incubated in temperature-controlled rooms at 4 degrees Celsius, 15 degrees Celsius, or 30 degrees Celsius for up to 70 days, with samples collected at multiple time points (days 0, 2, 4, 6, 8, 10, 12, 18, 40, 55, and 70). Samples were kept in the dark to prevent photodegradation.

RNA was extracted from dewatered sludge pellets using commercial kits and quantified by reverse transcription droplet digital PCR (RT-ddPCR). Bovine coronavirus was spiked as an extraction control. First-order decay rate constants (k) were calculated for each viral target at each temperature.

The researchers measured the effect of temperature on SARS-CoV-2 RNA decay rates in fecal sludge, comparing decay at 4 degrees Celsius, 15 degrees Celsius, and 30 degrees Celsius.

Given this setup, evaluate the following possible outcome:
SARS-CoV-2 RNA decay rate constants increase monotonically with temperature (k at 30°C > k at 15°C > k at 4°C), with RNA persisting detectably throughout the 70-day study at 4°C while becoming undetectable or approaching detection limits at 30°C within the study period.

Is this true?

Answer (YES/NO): NO